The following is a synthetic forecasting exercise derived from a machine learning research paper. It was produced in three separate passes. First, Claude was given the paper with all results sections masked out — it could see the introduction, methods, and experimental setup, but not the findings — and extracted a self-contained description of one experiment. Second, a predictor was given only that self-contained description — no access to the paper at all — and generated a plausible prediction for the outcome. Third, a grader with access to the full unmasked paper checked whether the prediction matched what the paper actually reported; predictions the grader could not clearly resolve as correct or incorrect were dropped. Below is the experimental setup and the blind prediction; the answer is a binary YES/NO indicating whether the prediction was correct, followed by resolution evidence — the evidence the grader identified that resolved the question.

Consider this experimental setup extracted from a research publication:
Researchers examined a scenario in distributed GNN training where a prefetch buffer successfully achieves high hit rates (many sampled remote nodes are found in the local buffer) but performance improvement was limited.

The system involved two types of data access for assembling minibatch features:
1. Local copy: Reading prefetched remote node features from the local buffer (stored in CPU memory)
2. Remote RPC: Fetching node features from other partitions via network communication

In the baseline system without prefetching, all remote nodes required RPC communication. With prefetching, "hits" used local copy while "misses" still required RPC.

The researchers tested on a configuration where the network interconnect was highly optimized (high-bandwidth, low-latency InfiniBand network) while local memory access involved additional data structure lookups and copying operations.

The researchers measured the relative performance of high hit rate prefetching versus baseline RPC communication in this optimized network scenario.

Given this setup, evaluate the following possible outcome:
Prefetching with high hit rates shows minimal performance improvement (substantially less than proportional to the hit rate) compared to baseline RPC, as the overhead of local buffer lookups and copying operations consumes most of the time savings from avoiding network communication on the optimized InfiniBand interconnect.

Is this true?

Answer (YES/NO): NO